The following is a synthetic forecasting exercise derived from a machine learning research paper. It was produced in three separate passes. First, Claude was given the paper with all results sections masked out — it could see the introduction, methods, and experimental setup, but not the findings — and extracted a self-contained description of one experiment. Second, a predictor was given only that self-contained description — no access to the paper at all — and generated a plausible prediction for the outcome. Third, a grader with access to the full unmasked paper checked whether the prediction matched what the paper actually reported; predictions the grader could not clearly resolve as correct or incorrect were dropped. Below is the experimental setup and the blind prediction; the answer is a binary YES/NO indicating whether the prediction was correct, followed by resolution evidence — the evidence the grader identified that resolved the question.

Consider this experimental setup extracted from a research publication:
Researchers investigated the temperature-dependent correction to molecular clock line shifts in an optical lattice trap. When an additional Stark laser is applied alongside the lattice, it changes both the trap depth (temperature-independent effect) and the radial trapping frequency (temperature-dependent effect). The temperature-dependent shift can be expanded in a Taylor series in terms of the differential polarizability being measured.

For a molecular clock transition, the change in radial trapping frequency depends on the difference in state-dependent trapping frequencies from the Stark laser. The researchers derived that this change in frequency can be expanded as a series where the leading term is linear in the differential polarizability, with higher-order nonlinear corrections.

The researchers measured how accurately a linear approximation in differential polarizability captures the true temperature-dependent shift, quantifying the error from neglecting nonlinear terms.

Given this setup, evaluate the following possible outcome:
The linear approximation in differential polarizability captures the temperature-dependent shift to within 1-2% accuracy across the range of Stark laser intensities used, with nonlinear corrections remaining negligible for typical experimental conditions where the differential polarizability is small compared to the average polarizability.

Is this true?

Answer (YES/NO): YES